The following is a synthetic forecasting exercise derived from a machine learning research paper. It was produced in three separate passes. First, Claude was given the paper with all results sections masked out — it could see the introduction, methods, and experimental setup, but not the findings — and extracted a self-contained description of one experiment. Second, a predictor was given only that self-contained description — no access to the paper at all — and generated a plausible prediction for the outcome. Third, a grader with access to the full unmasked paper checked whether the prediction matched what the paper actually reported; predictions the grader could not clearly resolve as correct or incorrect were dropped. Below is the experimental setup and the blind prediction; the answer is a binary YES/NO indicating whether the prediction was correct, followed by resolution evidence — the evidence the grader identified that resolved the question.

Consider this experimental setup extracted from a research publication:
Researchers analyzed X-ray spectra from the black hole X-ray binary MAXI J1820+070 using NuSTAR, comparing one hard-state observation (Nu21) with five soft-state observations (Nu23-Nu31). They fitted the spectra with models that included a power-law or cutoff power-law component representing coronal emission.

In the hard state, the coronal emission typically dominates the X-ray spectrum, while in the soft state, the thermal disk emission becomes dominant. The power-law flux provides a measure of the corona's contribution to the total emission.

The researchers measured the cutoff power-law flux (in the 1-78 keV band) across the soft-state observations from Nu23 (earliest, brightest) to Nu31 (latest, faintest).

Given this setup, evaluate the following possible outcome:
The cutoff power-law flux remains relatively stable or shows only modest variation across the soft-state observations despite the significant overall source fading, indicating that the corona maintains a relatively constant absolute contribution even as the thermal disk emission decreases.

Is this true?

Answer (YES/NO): NO